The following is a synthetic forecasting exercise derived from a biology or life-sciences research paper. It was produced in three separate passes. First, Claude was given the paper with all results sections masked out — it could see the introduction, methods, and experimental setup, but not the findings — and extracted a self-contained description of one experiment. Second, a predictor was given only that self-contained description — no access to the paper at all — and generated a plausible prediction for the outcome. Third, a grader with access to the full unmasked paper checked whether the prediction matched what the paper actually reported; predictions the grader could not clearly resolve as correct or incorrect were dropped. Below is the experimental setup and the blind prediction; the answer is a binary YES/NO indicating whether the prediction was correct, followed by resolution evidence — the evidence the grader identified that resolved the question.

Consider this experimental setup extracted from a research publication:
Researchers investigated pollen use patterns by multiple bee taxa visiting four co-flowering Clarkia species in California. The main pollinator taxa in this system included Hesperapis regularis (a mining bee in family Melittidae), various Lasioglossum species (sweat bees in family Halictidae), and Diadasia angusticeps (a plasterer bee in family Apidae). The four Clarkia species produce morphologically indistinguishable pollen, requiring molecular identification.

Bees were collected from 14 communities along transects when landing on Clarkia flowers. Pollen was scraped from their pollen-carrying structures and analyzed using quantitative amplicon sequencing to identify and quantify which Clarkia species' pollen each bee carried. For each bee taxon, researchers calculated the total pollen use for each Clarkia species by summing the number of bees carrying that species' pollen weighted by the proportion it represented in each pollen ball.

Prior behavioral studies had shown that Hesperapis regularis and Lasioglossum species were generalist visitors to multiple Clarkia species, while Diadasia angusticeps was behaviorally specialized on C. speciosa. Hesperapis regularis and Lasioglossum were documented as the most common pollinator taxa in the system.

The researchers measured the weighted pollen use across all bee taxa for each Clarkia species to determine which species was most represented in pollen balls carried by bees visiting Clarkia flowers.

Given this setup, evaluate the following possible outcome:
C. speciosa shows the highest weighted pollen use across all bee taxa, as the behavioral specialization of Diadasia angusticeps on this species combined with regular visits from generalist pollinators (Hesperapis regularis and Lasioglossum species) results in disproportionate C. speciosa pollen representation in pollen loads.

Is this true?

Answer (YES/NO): NO